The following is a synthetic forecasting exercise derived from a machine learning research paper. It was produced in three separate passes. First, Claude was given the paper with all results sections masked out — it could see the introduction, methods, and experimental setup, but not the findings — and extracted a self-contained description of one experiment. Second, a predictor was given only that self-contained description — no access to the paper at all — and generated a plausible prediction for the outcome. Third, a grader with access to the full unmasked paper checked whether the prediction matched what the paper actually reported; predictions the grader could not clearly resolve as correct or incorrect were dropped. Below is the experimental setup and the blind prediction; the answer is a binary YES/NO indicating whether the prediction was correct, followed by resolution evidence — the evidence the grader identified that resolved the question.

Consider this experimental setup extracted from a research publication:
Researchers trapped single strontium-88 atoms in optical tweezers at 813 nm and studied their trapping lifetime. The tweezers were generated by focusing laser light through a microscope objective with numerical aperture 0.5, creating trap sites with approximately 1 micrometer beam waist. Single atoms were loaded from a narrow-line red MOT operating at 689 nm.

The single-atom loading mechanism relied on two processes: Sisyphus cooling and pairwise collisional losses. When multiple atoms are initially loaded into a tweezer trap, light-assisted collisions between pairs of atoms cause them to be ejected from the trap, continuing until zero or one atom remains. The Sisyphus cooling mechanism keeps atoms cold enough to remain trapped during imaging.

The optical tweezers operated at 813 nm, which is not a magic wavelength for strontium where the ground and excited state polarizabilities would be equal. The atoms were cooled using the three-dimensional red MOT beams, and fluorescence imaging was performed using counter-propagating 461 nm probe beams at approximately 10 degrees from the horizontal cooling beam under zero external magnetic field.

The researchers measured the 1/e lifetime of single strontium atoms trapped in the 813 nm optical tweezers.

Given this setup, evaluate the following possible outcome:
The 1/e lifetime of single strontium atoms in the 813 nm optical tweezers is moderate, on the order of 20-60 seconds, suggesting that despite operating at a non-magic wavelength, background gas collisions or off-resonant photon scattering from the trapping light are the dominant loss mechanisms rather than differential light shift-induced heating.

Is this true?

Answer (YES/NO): NO